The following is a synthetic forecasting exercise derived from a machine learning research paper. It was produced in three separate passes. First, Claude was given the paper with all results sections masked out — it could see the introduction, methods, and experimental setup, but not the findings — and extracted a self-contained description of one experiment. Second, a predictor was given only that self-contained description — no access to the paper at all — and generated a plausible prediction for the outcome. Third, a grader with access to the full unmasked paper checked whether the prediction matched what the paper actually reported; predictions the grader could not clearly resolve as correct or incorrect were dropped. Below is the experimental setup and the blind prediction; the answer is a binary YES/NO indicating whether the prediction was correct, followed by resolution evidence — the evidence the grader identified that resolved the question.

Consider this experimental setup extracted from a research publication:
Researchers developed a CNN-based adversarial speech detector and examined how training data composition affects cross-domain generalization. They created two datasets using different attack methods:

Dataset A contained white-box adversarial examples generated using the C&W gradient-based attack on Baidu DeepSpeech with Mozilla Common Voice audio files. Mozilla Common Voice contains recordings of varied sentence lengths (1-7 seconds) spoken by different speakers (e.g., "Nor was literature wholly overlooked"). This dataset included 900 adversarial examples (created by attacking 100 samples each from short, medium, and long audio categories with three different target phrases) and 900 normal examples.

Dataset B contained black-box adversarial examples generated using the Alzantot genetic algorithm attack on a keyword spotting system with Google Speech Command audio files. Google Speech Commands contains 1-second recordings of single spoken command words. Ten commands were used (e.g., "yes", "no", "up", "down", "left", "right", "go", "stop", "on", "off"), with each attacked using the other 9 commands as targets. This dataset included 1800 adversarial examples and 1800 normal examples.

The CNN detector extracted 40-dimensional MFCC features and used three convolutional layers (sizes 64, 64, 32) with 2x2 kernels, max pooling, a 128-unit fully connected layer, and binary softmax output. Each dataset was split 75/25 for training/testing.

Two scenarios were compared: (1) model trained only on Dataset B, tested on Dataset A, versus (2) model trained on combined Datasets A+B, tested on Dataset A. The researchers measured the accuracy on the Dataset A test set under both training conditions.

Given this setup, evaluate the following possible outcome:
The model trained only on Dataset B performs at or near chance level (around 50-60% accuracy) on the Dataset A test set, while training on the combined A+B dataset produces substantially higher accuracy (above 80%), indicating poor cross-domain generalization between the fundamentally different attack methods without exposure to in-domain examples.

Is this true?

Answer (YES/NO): YES